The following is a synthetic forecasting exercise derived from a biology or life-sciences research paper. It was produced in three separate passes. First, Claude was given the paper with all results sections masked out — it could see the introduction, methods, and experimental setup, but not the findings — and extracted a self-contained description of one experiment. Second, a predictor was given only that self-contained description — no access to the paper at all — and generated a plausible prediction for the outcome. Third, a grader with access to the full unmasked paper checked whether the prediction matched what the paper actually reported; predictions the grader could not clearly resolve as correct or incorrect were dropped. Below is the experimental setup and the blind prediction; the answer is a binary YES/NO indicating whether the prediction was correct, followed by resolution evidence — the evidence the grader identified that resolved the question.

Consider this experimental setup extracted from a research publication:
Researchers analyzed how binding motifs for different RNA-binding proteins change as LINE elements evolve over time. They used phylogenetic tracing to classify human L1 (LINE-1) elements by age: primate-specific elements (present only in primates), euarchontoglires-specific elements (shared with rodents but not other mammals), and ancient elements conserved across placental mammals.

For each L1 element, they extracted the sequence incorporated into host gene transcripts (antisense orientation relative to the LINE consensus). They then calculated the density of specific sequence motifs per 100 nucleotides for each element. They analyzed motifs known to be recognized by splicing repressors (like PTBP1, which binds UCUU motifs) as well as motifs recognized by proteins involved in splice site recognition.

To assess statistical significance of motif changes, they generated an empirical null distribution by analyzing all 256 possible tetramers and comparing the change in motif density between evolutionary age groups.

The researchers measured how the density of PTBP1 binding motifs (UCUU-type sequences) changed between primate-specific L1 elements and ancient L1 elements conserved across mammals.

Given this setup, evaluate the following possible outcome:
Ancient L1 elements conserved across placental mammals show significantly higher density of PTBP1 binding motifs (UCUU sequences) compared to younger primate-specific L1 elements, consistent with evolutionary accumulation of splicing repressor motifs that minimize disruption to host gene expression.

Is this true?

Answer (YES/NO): NO